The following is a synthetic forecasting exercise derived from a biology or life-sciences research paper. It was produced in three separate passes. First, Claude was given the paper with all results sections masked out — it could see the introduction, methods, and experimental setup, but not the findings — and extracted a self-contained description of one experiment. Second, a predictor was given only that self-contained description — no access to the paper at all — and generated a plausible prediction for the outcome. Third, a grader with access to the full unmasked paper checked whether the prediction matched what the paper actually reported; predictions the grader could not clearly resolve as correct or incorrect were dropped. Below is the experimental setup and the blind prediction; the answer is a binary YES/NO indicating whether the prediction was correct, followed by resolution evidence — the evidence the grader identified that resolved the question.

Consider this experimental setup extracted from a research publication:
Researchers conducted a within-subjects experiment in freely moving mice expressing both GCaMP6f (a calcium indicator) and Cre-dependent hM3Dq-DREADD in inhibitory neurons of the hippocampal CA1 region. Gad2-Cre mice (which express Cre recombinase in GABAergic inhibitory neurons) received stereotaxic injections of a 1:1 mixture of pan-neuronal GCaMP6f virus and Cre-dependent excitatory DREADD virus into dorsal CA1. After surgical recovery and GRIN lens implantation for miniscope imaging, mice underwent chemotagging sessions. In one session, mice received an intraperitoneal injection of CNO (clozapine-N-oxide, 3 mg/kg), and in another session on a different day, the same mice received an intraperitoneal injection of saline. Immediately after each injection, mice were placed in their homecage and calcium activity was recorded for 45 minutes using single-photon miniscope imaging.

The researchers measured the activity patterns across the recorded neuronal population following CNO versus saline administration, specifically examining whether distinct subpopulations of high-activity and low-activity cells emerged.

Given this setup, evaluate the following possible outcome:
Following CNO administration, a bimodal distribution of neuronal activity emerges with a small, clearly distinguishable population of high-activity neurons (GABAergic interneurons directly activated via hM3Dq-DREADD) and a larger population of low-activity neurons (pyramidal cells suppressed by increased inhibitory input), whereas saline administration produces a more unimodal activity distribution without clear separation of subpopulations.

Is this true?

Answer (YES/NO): YES